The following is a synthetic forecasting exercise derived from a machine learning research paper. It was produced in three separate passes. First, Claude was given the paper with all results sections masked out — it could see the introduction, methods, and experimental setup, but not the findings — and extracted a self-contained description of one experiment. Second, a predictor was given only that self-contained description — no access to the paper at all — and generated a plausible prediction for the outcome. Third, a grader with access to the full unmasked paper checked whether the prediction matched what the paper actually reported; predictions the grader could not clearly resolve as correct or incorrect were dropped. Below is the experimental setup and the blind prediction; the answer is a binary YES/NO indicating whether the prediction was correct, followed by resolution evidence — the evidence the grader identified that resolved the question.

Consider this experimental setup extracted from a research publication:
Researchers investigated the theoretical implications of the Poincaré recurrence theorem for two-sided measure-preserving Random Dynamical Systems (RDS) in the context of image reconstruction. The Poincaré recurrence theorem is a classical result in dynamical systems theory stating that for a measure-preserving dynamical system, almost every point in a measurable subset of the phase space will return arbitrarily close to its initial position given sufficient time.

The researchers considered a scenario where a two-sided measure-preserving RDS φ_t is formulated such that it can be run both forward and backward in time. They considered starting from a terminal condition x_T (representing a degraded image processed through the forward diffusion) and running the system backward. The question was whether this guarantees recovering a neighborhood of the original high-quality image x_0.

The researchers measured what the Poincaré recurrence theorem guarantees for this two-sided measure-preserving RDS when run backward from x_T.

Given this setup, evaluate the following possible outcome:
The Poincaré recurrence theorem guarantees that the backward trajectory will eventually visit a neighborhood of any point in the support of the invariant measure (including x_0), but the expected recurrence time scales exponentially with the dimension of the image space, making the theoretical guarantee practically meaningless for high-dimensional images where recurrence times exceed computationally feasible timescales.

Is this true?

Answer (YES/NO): NO